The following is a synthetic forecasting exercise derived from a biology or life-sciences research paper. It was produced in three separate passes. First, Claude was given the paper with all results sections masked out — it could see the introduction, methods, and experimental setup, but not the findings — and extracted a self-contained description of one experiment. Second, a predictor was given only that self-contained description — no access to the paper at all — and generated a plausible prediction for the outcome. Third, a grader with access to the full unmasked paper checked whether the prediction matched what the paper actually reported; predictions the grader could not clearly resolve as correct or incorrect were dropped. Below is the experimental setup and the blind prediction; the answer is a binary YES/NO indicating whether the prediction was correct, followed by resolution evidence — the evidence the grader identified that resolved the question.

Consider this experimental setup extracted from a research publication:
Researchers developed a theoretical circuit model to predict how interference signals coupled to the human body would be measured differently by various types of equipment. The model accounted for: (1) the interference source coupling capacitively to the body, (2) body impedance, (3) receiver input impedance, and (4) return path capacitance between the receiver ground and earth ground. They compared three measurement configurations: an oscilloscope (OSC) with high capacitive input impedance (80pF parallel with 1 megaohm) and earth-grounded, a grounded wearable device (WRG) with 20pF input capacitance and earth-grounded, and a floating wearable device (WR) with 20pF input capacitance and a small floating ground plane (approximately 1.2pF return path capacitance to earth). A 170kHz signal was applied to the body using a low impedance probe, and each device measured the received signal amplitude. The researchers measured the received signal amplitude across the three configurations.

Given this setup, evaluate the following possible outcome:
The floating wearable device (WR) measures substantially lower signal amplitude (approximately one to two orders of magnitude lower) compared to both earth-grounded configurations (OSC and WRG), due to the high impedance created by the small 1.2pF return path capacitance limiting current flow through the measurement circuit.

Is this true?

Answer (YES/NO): NO